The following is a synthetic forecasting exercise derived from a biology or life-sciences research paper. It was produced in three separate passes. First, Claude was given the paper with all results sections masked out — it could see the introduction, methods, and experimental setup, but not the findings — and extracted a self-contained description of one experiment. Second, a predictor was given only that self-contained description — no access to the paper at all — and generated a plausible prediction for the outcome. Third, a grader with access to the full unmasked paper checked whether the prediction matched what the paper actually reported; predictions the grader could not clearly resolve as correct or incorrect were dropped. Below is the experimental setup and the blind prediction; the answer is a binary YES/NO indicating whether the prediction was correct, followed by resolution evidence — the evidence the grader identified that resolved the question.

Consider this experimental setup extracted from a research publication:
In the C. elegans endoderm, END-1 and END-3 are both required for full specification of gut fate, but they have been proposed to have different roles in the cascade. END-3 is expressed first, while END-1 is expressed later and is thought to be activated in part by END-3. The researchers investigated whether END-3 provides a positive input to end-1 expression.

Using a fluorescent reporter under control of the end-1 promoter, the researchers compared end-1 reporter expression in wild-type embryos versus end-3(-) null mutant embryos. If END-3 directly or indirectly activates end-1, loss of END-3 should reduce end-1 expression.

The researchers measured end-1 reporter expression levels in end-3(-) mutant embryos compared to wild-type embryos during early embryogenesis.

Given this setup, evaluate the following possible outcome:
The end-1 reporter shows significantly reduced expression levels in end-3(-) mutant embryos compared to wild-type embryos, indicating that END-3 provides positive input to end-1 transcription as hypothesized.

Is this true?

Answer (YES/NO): YES